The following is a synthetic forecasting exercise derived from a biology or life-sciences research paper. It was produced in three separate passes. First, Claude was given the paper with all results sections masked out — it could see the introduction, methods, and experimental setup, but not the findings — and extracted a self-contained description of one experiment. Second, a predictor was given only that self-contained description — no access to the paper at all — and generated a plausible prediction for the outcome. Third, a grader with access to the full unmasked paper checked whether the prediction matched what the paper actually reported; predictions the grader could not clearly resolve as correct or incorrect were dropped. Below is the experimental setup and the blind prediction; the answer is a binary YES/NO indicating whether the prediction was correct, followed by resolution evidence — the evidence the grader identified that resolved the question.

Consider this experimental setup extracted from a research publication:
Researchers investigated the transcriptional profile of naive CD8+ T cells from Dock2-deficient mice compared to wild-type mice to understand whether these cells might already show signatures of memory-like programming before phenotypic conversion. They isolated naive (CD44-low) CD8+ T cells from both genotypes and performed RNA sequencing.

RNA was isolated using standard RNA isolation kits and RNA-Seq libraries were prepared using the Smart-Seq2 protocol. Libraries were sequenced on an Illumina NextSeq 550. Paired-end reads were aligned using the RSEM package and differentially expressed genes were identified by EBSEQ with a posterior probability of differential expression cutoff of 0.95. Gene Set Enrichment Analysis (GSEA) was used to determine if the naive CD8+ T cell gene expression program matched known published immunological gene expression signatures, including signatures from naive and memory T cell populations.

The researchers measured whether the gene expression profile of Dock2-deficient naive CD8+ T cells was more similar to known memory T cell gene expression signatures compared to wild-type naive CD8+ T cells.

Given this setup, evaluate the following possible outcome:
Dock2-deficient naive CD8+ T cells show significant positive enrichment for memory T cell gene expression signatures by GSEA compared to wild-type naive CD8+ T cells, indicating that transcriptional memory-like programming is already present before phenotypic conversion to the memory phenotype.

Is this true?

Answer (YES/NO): YES